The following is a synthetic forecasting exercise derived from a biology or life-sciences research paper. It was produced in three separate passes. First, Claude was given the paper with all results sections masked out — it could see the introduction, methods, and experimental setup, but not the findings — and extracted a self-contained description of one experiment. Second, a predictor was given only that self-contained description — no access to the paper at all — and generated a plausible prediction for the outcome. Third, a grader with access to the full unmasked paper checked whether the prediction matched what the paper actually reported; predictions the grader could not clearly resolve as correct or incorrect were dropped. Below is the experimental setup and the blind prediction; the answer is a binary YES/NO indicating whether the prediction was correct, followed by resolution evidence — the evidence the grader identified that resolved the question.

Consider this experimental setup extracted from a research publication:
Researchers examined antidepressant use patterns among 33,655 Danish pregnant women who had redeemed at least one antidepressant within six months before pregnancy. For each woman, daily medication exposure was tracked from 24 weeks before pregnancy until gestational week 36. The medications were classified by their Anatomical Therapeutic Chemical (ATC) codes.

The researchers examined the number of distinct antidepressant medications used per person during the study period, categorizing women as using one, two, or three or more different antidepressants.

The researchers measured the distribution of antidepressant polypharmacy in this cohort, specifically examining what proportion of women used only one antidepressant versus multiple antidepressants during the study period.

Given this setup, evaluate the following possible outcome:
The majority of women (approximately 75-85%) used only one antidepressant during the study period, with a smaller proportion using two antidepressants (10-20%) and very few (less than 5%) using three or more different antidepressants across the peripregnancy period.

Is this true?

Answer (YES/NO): YES